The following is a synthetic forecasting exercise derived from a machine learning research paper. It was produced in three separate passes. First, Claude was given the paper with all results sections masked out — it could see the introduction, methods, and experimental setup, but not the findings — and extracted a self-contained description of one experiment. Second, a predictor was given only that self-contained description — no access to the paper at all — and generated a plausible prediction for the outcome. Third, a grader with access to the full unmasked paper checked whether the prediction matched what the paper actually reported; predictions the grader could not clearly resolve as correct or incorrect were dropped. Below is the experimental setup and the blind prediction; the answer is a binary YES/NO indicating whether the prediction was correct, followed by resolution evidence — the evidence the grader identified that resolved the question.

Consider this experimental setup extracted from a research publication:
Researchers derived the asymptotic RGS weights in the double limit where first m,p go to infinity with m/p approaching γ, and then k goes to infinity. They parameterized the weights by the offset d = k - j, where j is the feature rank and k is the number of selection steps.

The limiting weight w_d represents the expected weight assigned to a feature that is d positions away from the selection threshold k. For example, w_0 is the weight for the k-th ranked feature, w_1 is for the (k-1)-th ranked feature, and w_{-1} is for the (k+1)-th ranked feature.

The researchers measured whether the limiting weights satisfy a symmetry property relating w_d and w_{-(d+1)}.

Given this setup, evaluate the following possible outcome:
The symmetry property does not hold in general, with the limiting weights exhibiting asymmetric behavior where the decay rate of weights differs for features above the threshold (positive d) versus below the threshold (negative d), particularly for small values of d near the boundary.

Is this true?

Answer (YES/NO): NO